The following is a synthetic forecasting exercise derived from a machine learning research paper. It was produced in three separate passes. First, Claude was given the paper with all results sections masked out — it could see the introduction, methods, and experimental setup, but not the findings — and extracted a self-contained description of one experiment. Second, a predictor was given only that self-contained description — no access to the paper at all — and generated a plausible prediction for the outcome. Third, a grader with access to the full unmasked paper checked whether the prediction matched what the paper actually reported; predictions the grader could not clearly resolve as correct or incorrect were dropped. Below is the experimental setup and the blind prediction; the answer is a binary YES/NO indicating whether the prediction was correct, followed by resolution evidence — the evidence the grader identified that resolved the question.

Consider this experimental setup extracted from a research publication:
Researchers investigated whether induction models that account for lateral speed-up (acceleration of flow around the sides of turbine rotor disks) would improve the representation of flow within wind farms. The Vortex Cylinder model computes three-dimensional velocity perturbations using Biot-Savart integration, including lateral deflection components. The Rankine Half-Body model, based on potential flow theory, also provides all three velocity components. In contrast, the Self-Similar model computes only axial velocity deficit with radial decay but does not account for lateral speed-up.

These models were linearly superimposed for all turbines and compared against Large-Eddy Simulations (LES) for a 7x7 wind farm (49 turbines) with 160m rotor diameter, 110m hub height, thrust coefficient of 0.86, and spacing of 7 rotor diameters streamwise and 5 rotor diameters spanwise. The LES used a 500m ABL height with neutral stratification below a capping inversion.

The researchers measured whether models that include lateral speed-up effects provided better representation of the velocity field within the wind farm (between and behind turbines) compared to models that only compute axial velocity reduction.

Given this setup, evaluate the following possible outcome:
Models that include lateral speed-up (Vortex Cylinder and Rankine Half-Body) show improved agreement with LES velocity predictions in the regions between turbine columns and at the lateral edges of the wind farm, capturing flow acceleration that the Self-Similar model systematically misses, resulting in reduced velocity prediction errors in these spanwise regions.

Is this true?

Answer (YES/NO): NO